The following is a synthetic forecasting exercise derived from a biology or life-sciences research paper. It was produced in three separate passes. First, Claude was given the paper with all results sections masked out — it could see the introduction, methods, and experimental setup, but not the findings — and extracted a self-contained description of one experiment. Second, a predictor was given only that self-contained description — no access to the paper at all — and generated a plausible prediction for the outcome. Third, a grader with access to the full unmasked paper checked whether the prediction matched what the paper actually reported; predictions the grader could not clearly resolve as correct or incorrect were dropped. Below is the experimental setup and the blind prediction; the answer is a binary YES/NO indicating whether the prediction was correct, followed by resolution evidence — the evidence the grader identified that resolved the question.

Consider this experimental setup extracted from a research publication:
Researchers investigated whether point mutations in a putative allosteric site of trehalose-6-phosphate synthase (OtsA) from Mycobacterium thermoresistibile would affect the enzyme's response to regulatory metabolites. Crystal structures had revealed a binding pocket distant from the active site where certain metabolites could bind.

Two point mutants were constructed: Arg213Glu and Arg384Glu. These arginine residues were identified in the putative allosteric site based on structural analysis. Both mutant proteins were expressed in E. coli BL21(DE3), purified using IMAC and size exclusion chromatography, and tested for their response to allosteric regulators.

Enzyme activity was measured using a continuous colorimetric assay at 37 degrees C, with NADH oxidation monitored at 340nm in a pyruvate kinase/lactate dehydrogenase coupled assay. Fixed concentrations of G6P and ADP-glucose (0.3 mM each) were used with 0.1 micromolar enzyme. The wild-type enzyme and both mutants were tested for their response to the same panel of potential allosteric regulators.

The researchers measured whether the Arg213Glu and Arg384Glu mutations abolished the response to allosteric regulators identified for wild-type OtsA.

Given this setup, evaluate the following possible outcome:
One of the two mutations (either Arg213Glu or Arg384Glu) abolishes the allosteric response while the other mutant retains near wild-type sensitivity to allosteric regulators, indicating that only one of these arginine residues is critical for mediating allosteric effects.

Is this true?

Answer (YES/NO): NO